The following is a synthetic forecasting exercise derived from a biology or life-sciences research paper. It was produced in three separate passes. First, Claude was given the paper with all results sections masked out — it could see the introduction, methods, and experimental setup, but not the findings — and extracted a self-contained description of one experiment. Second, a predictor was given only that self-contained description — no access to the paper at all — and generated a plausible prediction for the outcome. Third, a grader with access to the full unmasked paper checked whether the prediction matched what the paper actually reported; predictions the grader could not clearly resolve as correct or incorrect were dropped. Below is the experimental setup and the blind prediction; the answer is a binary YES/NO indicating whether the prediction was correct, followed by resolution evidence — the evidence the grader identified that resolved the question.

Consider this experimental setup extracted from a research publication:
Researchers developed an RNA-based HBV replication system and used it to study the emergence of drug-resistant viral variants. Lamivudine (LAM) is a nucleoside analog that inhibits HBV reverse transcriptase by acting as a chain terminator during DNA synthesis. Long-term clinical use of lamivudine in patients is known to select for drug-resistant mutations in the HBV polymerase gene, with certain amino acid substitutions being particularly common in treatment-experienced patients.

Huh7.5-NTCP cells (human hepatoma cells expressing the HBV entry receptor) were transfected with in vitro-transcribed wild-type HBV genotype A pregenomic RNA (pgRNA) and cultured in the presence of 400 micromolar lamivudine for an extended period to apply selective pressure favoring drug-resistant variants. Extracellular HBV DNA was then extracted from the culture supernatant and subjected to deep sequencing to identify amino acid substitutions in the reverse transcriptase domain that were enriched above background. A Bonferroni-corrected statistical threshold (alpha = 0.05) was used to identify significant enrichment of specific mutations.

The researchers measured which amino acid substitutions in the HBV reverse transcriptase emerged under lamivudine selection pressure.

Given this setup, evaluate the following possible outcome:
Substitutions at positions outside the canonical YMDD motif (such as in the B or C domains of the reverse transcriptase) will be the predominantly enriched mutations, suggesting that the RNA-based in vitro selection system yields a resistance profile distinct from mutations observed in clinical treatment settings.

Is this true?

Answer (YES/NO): NO